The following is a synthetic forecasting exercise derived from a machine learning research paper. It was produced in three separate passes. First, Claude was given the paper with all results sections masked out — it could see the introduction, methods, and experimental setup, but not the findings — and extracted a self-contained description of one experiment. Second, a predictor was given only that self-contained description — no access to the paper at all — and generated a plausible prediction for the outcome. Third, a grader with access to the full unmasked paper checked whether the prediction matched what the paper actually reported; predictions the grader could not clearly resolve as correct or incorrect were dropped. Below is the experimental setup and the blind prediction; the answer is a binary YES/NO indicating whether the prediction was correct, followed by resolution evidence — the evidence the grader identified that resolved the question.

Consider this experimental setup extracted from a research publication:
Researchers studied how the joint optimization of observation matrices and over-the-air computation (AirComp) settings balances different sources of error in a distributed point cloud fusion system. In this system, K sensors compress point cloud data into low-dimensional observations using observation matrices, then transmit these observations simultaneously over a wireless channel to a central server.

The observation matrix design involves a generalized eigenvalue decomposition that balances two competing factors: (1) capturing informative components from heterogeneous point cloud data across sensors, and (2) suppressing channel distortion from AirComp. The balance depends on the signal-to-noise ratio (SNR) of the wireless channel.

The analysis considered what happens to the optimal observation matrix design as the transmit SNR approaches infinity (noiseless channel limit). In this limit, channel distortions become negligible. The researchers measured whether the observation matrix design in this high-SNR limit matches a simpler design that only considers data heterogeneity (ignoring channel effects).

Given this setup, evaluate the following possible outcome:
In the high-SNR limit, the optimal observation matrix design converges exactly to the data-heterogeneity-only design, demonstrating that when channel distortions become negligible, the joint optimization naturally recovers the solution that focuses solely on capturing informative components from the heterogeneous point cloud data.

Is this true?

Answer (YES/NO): YES